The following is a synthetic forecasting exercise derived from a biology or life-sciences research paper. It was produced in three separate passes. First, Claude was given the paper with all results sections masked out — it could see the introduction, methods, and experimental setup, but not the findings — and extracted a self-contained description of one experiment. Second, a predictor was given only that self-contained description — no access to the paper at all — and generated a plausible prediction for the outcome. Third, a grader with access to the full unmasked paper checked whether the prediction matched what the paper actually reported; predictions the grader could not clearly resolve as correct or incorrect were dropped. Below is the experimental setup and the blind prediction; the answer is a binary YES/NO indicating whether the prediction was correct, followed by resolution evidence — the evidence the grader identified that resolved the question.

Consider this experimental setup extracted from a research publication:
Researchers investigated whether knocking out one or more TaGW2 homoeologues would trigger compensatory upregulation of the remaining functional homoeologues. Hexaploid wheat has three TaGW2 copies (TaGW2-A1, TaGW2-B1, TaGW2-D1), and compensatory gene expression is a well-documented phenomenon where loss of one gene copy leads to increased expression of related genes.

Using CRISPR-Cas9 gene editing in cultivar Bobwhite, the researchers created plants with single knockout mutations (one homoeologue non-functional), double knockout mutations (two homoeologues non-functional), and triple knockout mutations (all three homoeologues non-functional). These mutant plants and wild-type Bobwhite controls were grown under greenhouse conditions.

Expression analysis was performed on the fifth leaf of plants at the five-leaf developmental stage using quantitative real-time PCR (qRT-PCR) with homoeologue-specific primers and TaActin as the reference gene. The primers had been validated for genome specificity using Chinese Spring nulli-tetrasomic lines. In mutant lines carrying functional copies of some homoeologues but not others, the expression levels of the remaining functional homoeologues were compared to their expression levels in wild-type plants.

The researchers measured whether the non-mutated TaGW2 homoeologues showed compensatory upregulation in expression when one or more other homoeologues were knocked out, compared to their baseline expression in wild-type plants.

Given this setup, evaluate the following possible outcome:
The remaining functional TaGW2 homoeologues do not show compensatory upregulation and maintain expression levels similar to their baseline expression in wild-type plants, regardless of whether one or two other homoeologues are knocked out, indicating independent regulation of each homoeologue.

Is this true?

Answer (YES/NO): NO